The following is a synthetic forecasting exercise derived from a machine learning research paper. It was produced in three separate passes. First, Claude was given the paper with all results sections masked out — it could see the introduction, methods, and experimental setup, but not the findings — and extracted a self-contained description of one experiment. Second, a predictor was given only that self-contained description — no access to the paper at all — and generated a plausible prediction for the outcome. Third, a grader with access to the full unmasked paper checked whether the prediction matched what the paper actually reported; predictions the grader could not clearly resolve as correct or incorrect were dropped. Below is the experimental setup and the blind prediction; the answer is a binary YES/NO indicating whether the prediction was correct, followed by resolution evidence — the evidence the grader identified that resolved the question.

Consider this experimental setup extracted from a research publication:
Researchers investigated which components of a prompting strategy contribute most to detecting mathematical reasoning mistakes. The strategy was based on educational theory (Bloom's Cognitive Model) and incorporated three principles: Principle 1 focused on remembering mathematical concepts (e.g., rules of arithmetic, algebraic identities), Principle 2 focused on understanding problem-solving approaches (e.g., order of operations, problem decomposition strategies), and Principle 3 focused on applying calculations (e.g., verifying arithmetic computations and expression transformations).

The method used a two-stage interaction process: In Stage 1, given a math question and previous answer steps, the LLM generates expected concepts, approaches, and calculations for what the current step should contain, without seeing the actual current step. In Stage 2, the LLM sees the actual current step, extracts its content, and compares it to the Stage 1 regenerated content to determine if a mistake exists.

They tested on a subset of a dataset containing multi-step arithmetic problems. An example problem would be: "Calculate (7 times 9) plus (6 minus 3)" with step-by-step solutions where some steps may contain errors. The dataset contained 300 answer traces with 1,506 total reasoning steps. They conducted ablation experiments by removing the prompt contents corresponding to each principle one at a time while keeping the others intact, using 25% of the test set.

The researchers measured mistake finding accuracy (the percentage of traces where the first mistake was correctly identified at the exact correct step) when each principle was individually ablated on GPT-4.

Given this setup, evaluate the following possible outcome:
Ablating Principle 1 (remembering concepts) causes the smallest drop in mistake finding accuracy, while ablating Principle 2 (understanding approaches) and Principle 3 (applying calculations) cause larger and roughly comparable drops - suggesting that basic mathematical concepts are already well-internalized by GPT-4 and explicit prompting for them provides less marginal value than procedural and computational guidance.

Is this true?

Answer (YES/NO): NO